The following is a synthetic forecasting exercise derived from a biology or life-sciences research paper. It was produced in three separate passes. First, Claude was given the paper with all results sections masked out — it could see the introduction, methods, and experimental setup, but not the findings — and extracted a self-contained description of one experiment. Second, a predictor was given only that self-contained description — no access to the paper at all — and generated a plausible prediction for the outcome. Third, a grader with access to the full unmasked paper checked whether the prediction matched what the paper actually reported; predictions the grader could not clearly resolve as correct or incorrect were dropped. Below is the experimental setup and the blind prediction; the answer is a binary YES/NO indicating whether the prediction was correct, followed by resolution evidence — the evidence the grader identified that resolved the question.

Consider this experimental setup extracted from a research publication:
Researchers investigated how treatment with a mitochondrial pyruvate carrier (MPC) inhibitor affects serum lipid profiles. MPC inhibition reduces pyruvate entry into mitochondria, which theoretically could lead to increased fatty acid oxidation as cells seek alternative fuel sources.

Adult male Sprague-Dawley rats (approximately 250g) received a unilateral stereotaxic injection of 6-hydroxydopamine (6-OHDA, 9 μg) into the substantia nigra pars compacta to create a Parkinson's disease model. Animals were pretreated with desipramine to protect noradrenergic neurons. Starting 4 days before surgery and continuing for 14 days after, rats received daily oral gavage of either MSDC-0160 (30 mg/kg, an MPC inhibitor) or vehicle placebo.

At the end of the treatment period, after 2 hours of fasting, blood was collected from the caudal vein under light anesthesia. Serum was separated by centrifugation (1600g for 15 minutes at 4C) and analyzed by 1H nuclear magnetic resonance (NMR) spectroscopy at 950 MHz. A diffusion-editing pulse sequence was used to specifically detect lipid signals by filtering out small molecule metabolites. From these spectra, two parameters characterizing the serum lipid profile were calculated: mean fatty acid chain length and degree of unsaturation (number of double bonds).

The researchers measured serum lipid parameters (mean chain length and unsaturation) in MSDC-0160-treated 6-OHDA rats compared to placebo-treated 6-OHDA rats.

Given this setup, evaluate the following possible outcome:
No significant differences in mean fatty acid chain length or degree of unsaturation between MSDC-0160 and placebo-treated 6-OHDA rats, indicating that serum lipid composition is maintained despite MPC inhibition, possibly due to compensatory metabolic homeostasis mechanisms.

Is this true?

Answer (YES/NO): NO